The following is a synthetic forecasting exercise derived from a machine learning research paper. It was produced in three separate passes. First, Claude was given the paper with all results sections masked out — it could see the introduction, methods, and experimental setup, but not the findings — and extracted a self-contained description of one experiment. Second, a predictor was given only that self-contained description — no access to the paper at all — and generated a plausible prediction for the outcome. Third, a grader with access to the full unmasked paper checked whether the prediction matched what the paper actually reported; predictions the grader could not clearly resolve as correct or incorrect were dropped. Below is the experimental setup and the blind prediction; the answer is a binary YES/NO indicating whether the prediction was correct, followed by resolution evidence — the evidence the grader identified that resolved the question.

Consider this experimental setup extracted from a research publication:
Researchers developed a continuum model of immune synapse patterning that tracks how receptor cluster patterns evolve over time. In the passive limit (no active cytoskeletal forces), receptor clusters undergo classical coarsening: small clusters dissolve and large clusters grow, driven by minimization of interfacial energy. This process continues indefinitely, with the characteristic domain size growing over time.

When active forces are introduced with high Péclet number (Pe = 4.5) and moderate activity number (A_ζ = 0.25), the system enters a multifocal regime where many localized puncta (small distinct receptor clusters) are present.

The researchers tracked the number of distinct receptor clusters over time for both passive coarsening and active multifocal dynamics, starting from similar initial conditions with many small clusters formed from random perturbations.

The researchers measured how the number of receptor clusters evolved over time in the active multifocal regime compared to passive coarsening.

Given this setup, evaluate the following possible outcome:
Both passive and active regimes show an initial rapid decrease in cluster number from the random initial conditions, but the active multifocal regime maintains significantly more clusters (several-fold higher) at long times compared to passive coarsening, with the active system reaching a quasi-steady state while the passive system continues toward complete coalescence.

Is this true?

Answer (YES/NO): NO